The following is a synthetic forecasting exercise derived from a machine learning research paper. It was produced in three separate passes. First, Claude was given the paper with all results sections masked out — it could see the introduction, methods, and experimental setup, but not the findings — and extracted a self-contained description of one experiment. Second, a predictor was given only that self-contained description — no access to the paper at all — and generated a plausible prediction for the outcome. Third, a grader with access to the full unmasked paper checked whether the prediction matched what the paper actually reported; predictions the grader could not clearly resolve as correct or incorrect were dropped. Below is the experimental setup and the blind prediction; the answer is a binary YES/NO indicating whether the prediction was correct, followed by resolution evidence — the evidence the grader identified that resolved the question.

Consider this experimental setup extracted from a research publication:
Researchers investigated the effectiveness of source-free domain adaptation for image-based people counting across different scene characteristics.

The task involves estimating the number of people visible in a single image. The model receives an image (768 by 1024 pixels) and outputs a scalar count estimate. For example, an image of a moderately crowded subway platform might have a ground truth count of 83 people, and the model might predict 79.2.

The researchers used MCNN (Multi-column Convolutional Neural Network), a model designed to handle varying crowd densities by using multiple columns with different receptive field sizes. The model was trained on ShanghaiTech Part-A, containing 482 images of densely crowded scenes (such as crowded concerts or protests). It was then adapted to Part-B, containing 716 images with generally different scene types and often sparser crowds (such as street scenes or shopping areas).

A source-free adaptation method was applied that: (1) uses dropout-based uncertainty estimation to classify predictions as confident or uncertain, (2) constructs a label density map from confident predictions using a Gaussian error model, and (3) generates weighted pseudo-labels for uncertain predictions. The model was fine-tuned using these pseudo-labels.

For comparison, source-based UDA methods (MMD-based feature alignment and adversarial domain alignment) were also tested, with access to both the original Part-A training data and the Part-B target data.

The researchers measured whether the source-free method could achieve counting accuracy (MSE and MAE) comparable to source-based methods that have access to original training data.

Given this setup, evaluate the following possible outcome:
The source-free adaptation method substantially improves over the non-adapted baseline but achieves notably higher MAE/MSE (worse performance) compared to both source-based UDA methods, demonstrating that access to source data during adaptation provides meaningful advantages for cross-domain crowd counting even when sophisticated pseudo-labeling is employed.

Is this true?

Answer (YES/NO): NO